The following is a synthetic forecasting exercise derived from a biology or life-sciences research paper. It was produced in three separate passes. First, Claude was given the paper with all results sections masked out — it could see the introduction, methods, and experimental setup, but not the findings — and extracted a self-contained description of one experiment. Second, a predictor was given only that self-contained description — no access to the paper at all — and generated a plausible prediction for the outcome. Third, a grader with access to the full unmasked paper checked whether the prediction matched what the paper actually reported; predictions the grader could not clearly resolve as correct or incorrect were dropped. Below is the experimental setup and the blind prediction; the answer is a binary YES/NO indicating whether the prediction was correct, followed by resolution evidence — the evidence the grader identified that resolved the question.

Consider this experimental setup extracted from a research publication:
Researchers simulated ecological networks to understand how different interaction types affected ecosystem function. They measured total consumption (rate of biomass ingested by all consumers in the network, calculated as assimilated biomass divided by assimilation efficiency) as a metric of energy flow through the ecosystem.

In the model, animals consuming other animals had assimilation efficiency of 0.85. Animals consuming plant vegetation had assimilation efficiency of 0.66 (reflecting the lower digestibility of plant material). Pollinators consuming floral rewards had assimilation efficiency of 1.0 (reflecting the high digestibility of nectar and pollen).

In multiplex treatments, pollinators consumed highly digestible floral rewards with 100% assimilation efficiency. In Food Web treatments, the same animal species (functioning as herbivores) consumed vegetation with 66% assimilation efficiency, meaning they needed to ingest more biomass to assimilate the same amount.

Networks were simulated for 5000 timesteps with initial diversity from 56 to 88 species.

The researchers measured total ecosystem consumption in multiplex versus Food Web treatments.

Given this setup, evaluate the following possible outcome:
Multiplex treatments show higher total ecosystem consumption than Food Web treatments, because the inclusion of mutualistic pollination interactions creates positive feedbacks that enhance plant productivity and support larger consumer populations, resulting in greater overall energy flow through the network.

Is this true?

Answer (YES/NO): YES